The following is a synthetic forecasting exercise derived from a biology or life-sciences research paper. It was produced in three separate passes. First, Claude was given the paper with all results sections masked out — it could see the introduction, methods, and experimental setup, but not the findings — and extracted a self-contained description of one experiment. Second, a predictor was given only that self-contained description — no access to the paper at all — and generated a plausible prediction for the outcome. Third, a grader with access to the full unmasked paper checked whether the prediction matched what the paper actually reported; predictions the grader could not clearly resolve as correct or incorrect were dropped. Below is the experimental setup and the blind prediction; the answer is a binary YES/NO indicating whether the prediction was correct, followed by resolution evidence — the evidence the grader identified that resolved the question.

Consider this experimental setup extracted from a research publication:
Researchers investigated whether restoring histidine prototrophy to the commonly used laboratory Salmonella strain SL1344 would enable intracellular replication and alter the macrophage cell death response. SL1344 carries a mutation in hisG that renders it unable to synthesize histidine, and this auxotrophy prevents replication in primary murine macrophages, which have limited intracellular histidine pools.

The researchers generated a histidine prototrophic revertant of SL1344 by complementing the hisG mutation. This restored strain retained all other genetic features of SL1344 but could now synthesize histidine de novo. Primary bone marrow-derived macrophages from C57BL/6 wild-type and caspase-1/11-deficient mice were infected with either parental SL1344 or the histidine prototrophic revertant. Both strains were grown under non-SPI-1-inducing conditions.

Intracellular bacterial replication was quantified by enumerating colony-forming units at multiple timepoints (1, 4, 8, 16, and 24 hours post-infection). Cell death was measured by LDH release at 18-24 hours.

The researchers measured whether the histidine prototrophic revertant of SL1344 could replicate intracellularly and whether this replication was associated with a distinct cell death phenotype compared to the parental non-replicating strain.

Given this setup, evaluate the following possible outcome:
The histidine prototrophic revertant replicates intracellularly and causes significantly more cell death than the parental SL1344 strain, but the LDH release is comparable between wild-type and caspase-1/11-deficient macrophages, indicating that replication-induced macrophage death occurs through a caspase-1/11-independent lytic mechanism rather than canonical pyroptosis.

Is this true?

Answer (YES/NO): NO